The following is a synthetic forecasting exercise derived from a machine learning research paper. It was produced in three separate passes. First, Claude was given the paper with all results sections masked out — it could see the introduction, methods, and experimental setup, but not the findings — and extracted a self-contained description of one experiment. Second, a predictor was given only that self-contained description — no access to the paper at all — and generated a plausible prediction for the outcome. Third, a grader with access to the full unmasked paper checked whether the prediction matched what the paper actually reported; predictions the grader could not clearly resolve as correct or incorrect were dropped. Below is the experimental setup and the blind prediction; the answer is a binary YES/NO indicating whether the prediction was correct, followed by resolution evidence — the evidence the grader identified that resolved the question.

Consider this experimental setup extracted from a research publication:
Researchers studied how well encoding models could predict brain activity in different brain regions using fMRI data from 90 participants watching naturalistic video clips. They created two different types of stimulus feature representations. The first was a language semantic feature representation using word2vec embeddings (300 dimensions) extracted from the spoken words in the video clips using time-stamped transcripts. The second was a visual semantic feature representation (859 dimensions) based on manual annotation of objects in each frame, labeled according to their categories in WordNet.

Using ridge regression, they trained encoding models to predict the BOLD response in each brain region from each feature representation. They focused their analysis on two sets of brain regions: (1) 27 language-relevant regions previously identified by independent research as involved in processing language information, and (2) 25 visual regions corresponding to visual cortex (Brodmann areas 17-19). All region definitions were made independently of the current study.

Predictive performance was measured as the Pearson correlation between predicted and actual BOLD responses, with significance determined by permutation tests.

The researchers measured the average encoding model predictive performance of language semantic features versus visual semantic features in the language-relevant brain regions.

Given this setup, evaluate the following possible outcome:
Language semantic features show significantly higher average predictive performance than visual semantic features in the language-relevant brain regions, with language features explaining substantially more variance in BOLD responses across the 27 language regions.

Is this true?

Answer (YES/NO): YES